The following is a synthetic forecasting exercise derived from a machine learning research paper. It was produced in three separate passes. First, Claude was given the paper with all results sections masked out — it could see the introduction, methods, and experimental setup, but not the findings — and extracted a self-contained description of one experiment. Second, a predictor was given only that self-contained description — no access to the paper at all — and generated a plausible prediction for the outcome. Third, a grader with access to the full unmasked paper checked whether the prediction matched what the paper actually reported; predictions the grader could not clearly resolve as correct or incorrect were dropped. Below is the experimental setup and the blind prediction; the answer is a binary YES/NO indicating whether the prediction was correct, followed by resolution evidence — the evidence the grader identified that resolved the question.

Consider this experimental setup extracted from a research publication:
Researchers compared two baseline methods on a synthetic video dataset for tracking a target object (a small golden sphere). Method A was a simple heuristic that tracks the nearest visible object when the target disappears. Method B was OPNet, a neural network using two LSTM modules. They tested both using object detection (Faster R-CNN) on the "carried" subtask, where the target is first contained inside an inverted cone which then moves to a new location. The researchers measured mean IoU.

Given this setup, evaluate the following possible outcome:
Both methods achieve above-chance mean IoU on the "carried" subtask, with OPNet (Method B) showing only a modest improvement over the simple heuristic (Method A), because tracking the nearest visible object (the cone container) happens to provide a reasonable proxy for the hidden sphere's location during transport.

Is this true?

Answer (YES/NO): YES